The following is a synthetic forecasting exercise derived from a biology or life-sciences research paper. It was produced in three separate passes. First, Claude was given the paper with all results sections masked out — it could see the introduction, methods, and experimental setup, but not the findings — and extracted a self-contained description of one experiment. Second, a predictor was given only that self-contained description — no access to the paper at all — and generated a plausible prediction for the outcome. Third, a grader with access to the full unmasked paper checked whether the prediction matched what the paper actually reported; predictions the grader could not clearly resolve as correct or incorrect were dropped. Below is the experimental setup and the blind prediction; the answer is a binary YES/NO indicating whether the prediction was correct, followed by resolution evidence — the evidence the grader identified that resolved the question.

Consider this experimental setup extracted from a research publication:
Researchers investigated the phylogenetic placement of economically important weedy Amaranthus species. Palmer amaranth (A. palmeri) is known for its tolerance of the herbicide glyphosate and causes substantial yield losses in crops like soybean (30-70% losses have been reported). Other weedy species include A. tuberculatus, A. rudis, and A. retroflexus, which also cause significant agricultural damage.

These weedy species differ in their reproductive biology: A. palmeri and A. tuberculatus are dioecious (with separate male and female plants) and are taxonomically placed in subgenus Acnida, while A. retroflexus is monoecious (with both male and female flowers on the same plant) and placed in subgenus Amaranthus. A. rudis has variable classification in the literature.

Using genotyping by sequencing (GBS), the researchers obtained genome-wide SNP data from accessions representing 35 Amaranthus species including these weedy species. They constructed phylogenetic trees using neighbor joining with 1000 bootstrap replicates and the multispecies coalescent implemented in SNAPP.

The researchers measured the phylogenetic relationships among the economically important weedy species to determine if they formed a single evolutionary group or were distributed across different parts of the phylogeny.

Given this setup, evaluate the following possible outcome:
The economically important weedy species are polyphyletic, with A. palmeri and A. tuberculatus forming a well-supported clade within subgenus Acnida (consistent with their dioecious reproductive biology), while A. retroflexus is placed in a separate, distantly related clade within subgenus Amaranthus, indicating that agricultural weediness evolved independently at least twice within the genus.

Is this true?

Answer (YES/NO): NO